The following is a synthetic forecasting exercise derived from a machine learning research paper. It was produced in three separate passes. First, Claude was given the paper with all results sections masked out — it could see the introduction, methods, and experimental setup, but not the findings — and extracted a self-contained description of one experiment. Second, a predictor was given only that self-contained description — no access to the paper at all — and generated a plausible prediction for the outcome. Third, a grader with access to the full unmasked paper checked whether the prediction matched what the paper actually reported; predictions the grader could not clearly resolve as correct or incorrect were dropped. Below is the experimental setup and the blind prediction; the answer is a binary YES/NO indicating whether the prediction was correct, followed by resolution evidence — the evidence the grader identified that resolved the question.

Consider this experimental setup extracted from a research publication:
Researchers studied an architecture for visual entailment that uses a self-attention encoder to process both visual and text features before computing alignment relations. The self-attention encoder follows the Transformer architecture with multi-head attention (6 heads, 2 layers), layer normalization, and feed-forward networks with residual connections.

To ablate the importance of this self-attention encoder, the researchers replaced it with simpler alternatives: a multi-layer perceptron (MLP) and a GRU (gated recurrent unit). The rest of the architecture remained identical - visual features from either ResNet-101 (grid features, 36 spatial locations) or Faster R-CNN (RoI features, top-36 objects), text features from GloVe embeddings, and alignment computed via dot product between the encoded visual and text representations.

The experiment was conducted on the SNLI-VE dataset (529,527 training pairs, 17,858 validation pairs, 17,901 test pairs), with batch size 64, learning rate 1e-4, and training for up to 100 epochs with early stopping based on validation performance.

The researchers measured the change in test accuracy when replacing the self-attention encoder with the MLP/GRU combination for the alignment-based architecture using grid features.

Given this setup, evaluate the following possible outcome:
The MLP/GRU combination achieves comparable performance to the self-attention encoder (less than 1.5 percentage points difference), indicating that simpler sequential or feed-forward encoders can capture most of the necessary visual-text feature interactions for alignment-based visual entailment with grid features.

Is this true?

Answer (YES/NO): NO